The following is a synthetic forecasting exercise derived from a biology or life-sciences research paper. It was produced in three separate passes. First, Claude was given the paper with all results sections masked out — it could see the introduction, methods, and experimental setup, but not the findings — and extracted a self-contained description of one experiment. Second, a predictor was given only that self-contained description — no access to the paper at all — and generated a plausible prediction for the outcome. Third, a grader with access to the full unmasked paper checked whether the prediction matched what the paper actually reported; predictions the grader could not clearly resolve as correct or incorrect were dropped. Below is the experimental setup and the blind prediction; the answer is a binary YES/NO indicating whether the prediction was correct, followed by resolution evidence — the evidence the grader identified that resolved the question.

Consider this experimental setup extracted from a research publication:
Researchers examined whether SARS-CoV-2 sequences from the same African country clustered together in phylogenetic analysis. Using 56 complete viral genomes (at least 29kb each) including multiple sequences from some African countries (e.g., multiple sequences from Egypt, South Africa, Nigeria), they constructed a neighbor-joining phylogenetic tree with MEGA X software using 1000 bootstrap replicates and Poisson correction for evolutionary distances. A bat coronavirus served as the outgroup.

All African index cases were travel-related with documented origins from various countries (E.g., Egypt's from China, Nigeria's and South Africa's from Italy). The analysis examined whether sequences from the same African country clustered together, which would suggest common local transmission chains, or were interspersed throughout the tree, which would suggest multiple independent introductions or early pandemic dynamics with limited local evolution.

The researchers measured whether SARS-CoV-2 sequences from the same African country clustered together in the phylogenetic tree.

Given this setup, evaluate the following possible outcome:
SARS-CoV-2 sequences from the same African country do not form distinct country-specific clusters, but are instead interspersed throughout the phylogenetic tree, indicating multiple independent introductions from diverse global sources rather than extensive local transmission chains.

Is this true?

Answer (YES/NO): NO